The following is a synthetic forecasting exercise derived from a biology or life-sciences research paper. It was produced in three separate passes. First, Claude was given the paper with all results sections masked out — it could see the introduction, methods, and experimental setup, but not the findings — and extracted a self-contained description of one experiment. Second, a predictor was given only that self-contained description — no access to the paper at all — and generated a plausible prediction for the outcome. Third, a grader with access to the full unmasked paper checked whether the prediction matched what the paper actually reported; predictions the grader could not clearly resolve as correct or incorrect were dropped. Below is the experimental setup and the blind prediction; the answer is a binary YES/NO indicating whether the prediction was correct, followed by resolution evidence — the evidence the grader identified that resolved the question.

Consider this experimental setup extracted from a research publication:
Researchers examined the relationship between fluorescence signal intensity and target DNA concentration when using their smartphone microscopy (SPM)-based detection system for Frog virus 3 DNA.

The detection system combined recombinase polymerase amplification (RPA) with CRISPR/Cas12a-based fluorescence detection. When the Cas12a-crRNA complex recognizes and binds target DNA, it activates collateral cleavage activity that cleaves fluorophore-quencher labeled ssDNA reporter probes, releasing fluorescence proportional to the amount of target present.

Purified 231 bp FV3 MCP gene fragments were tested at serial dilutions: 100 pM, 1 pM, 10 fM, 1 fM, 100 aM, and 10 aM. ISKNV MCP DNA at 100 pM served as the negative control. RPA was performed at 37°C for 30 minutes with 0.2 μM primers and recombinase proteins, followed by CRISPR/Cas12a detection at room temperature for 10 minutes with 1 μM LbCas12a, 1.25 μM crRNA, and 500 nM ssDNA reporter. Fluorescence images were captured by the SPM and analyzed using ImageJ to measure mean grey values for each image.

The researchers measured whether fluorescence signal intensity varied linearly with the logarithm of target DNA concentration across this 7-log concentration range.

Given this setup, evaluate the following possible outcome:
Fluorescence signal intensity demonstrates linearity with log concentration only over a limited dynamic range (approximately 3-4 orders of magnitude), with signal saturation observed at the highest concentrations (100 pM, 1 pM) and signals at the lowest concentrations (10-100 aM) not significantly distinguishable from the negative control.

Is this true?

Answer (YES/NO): NO